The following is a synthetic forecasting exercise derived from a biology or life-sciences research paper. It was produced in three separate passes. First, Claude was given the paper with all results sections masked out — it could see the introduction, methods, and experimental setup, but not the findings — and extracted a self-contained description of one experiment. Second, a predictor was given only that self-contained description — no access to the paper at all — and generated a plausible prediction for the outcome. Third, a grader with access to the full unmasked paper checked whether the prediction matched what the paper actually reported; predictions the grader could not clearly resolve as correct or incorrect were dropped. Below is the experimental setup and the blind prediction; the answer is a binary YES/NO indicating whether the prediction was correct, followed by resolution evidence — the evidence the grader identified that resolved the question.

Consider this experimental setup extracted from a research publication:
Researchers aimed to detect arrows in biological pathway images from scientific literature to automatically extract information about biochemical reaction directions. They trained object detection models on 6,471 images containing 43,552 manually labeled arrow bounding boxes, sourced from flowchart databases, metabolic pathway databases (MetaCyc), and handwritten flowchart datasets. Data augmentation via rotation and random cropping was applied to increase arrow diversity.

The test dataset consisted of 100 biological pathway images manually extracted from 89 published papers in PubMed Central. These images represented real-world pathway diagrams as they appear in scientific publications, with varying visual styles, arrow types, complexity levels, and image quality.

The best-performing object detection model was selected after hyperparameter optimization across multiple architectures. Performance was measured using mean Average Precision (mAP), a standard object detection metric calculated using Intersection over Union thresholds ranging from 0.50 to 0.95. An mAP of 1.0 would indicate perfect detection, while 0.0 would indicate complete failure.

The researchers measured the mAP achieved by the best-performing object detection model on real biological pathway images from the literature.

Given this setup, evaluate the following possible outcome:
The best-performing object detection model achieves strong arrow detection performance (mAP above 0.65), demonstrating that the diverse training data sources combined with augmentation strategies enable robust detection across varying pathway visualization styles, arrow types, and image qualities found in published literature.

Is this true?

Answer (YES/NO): NO